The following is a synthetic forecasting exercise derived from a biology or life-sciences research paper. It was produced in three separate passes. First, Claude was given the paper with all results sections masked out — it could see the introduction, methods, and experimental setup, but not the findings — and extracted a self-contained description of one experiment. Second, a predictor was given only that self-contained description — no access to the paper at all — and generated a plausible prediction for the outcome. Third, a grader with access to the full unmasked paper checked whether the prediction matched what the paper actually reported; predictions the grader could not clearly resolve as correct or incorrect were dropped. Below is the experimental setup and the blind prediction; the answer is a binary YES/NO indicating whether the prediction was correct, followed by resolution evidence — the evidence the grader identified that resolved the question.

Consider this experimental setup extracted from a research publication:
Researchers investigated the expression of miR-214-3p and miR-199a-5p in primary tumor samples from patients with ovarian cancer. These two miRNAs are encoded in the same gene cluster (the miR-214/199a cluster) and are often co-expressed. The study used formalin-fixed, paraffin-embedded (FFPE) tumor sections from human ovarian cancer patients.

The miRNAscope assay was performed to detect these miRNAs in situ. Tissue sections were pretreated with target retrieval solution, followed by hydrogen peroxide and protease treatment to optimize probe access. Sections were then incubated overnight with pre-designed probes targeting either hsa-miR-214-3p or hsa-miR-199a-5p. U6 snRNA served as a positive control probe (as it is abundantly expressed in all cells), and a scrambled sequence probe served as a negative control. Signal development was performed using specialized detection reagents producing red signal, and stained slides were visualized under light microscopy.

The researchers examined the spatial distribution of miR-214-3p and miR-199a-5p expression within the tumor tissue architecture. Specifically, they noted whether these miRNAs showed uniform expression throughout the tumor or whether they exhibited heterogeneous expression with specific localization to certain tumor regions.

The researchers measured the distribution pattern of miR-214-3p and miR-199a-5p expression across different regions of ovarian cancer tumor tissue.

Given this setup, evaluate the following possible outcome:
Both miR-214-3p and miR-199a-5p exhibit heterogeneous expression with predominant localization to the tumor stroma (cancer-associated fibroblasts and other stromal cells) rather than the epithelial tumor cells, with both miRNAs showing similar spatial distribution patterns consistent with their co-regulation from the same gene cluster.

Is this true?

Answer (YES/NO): YES